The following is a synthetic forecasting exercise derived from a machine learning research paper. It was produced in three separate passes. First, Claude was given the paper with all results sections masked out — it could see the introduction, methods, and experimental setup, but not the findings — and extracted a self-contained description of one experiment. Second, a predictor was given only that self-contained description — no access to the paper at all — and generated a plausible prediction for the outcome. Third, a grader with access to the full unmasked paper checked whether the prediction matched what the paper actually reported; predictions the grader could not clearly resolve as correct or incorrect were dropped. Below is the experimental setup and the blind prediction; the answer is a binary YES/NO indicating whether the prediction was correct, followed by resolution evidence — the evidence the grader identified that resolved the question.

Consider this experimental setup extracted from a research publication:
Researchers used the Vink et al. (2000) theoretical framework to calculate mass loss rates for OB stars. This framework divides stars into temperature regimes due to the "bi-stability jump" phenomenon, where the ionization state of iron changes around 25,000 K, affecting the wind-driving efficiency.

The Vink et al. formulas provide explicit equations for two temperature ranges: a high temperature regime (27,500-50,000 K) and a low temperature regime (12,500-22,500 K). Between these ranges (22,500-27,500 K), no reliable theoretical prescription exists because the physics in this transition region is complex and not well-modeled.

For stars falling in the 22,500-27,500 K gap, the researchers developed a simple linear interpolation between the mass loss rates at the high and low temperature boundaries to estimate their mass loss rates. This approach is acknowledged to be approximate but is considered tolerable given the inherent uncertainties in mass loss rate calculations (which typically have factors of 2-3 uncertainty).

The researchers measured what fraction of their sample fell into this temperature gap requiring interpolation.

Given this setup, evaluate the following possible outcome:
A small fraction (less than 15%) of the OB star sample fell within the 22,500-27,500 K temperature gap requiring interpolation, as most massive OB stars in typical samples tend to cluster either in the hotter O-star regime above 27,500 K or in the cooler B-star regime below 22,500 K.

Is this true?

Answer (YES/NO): YES